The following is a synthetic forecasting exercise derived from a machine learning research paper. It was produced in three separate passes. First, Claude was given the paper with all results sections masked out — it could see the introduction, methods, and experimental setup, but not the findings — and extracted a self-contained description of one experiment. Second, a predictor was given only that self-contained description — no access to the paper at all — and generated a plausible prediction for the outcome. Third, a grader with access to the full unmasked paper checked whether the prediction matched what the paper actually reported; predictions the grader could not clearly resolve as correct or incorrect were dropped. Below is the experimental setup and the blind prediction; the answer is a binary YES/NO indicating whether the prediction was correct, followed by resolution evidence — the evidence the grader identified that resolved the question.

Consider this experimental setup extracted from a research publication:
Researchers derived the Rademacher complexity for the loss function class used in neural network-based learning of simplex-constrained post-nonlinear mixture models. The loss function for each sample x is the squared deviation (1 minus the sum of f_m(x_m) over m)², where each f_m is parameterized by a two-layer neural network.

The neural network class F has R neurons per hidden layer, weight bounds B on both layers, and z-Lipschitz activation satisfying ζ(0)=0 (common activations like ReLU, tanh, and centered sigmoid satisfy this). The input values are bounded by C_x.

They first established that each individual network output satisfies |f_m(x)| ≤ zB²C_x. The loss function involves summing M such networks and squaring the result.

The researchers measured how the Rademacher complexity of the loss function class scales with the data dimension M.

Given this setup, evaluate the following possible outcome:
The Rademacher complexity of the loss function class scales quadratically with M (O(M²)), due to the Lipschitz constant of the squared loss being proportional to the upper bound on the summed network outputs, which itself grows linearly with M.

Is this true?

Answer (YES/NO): YES